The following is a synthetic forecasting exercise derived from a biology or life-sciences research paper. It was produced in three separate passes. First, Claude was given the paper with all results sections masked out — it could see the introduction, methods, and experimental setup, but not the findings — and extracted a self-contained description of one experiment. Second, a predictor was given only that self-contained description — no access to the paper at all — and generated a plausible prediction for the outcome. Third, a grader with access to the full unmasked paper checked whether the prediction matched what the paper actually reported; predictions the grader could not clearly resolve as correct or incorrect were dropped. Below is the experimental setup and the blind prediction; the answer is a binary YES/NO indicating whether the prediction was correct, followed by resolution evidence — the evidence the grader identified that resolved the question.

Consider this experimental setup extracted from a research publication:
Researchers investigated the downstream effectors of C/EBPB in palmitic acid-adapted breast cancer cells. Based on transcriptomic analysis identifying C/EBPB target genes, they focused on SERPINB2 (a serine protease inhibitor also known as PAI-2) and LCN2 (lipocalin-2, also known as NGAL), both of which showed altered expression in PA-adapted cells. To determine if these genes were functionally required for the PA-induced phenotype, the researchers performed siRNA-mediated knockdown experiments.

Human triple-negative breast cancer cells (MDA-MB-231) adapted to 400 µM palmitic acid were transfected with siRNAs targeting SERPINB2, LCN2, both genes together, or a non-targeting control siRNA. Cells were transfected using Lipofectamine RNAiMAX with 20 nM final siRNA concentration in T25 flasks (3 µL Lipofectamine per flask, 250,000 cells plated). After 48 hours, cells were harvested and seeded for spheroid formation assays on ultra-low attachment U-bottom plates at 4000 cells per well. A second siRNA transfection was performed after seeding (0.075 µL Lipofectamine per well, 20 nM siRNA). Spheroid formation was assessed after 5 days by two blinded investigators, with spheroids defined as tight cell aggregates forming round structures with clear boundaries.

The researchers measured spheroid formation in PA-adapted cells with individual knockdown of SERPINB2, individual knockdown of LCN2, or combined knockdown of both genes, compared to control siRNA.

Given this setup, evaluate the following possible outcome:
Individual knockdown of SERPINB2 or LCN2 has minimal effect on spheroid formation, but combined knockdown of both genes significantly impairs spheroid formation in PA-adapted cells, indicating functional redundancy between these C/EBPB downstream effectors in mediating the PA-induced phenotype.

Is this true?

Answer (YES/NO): NO